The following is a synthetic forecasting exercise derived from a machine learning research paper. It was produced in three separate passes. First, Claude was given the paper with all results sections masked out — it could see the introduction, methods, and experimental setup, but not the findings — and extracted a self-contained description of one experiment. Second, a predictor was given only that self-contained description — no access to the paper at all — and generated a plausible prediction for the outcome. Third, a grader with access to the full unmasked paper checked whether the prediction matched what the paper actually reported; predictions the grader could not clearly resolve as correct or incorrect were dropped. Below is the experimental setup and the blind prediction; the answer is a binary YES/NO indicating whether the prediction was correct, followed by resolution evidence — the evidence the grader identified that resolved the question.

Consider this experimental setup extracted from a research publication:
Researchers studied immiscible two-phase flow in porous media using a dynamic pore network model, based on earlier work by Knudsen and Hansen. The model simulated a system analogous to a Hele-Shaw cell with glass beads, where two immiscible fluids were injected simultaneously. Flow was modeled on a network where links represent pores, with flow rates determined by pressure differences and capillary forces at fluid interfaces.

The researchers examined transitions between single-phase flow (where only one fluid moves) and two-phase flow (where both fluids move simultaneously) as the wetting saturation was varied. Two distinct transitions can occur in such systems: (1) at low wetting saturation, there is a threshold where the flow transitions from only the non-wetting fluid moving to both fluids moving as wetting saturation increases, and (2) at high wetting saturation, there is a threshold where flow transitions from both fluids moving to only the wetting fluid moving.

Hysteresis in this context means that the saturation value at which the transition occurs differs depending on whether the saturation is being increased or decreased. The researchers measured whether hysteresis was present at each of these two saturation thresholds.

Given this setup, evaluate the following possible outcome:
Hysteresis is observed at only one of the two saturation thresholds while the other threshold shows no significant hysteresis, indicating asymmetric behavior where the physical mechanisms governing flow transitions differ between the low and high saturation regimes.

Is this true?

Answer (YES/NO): YES